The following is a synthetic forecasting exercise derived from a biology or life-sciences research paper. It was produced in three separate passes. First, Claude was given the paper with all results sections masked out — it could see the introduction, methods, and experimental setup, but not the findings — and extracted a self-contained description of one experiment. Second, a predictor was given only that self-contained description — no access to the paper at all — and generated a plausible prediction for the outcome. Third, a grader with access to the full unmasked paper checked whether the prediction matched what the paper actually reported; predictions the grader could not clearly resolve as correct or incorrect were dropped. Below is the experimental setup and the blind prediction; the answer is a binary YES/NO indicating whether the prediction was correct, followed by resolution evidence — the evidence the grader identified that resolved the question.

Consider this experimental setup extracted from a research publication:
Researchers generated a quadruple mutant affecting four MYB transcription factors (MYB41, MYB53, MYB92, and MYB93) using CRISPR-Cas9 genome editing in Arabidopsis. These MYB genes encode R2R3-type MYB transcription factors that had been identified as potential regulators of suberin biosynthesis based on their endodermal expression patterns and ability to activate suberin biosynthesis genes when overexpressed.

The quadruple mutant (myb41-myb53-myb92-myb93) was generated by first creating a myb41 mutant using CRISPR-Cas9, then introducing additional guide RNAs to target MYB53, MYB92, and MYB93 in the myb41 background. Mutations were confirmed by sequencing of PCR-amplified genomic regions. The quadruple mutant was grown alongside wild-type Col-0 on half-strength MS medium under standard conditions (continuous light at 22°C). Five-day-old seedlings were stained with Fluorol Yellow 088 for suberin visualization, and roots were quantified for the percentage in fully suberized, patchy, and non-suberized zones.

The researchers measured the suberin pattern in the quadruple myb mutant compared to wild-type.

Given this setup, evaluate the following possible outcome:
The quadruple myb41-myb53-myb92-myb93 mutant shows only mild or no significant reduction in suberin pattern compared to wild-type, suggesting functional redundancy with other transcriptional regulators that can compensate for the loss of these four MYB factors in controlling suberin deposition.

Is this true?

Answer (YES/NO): NO